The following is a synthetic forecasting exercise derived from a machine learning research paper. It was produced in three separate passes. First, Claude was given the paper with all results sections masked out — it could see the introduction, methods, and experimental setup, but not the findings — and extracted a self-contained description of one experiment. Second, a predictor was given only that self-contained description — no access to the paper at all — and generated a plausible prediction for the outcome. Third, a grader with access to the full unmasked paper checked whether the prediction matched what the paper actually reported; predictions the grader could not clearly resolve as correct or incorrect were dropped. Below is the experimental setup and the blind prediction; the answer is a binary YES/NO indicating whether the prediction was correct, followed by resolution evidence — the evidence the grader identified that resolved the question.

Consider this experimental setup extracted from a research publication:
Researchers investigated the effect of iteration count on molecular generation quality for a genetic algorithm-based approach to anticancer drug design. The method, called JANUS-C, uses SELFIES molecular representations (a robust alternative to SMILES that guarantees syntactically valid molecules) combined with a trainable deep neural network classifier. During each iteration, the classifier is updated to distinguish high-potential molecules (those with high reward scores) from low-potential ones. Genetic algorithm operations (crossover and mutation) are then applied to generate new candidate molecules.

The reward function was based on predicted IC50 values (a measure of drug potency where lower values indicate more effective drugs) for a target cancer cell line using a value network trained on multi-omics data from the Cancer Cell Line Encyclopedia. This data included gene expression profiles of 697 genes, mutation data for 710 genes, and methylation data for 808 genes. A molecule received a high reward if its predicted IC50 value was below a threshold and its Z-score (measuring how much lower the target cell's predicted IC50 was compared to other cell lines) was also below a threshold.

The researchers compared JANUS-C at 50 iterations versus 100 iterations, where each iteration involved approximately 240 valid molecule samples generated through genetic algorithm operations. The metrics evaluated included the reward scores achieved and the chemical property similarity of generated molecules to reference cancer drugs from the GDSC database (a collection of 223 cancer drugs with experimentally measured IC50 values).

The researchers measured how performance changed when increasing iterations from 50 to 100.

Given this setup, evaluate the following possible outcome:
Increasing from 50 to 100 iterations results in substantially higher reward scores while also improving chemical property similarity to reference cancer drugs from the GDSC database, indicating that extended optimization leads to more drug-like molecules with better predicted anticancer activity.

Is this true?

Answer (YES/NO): NO